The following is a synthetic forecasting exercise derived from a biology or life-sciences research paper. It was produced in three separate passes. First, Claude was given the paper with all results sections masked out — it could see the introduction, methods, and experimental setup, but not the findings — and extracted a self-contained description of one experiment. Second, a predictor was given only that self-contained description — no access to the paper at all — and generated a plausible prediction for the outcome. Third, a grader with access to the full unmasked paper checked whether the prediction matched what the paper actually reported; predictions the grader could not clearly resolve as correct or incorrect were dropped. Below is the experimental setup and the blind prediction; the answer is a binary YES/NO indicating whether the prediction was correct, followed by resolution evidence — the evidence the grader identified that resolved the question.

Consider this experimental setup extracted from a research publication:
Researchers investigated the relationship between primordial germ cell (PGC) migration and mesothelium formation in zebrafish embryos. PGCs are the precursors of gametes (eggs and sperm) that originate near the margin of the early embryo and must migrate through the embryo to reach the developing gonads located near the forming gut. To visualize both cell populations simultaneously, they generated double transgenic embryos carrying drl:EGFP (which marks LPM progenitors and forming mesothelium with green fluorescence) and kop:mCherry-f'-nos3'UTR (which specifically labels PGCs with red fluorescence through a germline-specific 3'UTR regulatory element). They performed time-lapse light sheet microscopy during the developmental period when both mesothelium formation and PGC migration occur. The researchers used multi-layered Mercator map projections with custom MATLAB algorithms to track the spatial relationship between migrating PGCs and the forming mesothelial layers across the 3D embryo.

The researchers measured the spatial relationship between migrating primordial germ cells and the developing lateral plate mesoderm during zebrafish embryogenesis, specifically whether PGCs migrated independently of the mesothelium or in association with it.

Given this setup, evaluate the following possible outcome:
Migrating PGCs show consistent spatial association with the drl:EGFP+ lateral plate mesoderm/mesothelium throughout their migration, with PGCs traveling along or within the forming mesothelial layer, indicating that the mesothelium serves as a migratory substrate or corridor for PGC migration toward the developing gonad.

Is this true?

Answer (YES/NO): YES